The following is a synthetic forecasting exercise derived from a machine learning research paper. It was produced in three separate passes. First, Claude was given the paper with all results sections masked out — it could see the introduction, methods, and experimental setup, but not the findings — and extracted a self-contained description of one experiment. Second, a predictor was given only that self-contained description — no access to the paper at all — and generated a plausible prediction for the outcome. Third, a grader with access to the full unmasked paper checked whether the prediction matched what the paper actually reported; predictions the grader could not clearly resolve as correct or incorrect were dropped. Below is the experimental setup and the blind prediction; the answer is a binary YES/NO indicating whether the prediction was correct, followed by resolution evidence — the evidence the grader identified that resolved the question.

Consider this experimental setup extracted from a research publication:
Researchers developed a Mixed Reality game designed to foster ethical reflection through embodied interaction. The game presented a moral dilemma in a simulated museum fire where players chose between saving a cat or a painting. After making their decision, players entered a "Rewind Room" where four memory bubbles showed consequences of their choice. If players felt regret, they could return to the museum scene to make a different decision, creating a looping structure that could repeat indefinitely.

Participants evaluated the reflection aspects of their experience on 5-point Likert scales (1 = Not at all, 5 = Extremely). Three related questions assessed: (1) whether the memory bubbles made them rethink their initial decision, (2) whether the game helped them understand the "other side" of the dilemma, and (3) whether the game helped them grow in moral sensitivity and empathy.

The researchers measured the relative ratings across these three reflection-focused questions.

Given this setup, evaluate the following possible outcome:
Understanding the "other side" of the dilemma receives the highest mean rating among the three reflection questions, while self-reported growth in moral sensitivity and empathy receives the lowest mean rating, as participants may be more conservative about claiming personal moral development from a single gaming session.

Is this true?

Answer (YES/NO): NO